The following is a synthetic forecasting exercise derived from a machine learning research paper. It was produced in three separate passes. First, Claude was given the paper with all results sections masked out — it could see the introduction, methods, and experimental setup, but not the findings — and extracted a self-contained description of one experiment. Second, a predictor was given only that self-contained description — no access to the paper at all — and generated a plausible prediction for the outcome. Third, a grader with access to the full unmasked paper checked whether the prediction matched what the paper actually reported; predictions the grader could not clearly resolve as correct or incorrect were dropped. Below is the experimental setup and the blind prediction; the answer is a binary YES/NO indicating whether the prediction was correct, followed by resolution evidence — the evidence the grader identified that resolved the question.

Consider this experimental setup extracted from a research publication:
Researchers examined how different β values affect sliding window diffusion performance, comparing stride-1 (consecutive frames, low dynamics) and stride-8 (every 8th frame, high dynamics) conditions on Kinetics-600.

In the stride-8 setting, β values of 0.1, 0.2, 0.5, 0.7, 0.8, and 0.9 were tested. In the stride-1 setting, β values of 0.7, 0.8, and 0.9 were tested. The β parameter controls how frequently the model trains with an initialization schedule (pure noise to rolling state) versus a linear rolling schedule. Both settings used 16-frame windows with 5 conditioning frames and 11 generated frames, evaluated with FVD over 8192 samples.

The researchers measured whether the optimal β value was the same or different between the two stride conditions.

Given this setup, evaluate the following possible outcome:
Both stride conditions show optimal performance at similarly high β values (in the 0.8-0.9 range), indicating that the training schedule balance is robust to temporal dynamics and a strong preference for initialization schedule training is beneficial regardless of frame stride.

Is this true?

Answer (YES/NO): NO